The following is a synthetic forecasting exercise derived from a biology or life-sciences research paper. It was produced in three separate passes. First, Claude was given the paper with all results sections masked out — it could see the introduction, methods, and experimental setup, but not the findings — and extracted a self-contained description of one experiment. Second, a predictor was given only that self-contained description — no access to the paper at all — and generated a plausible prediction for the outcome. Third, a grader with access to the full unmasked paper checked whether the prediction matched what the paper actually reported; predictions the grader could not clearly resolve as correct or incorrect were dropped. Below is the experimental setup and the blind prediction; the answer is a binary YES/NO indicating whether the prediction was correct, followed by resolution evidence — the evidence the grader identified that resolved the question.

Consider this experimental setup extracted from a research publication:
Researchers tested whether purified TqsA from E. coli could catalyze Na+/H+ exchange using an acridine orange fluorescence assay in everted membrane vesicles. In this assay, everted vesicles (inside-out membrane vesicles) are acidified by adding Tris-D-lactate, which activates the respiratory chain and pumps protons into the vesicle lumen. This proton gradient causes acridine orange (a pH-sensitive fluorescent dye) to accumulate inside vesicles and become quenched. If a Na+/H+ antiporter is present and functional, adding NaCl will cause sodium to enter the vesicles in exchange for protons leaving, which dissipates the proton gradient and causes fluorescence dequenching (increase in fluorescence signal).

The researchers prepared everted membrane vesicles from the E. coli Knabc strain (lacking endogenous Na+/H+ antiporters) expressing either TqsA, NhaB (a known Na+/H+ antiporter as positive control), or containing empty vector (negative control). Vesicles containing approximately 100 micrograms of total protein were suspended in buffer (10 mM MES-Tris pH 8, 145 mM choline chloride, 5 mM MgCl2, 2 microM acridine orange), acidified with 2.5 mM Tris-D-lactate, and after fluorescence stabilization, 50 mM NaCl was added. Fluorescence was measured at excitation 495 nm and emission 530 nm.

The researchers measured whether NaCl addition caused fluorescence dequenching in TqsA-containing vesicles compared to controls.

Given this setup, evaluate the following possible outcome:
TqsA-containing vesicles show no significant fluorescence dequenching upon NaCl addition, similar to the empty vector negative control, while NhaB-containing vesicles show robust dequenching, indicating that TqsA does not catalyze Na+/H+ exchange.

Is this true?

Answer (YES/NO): YES